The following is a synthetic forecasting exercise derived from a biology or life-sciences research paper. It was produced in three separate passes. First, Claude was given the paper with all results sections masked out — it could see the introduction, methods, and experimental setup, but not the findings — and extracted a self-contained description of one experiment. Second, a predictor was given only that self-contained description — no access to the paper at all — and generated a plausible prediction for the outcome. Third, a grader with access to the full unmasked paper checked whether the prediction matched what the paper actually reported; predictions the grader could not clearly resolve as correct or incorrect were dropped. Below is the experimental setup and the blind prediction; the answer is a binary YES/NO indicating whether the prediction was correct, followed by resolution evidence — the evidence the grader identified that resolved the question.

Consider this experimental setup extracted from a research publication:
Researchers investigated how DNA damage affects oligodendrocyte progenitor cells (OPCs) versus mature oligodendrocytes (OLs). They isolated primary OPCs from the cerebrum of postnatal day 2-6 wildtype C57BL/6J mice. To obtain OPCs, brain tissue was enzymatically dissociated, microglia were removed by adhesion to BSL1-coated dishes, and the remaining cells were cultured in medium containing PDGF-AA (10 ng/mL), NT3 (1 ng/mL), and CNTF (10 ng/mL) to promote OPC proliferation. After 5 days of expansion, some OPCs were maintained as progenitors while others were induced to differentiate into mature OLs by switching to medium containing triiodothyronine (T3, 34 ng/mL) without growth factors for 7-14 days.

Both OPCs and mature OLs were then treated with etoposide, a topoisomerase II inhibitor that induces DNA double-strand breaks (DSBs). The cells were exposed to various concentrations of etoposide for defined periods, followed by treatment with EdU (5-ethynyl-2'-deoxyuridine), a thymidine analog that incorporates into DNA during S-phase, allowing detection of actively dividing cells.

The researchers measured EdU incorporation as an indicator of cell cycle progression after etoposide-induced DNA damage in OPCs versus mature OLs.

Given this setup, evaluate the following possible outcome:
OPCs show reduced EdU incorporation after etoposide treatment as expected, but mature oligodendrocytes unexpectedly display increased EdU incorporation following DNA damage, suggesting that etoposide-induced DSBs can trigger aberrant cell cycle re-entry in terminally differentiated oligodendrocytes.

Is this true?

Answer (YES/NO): NO